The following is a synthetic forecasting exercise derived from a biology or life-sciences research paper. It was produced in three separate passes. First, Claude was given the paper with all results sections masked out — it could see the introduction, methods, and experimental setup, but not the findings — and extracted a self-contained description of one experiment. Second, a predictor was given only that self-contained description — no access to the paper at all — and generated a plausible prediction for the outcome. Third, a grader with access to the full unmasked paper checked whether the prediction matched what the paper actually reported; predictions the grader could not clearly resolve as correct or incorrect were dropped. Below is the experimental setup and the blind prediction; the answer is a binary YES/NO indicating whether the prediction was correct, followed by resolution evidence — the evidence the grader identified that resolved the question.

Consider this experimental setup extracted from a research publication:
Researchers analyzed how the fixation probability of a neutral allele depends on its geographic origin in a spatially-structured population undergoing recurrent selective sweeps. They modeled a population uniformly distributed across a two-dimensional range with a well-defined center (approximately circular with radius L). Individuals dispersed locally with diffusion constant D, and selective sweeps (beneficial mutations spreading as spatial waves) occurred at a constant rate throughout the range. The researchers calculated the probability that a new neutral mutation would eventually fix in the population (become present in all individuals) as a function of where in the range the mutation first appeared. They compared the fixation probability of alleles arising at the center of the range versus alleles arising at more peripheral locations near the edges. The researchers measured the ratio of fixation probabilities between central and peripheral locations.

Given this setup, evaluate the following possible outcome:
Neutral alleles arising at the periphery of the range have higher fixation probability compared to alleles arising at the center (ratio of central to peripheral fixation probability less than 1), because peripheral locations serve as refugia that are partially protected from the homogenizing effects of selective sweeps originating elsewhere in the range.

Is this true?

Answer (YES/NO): NO